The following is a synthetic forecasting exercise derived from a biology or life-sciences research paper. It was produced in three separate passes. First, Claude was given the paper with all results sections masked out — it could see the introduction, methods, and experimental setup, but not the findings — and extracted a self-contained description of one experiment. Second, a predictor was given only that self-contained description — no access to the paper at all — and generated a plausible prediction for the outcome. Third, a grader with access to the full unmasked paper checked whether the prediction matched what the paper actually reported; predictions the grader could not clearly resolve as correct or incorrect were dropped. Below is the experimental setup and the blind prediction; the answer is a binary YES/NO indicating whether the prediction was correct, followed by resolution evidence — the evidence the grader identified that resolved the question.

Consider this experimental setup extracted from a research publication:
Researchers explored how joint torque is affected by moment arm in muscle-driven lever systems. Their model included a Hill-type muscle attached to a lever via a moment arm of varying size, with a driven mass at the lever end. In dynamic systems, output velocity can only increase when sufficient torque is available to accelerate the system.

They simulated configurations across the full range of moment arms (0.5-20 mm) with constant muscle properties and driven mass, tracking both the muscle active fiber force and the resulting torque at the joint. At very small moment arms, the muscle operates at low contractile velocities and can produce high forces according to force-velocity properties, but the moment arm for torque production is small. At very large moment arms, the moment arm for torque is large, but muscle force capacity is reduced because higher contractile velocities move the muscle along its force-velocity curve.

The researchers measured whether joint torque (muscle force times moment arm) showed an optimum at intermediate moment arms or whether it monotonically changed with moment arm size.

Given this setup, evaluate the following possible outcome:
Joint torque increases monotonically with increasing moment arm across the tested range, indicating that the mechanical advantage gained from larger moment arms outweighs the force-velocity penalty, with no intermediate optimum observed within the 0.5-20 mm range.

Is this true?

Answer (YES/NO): NO